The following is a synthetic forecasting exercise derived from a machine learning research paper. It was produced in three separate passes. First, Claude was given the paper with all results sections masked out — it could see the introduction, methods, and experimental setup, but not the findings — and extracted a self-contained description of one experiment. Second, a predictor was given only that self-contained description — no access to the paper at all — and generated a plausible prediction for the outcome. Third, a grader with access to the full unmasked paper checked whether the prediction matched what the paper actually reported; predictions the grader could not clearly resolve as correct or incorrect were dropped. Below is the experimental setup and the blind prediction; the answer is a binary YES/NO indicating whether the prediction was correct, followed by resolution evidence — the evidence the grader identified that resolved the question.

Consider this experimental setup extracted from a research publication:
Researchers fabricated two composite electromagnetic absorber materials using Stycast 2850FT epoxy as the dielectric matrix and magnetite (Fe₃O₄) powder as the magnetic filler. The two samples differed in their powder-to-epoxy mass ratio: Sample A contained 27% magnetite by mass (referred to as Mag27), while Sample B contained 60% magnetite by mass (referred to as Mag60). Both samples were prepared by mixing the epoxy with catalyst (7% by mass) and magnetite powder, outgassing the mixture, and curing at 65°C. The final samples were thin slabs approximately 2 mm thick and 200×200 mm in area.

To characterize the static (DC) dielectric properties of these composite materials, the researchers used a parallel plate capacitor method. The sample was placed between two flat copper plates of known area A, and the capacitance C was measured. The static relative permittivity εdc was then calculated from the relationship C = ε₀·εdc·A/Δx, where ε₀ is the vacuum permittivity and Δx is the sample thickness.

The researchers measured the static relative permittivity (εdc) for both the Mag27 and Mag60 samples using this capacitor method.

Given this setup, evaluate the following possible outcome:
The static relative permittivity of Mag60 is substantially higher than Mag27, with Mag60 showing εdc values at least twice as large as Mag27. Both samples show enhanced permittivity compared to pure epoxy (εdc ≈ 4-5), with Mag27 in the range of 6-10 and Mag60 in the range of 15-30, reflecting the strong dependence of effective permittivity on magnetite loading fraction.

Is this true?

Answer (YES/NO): YES